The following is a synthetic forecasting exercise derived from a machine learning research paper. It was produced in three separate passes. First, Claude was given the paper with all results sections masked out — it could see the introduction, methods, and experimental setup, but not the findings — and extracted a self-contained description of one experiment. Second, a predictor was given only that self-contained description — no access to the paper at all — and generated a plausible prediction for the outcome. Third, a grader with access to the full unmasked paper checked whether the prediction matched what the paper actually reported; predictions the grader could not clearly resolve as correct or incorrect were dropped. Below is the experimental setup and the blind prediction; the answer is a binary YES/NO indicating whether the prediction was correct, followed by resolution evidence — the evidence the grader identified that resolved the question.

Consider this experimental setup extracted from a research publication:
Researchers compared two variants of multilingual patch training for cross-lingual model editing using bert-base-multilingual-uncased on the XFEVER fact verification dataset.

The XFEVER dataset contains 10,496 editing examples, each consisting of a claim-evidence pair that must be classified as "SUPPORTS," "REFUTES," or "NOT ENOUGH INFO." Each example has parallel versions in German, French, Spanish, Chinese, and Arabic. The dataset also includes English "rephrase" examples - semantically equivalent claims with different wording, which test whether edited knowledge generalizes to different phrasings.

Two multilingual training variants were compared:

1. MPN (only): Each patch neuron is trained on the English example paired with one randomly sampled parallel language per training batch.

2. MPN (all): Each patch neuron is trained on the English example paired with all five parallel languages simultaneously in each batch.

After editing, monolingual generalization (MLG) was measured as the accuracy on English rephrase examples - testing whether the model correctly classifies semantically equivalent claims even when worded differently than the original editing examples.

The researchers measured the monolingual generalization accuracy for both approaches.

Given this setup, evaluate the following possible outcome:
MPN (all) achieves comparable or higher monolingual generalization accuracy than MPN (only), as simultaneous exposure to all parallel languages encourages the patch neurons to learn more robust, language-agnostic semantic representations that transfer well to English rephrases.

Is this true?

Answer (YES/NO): NO